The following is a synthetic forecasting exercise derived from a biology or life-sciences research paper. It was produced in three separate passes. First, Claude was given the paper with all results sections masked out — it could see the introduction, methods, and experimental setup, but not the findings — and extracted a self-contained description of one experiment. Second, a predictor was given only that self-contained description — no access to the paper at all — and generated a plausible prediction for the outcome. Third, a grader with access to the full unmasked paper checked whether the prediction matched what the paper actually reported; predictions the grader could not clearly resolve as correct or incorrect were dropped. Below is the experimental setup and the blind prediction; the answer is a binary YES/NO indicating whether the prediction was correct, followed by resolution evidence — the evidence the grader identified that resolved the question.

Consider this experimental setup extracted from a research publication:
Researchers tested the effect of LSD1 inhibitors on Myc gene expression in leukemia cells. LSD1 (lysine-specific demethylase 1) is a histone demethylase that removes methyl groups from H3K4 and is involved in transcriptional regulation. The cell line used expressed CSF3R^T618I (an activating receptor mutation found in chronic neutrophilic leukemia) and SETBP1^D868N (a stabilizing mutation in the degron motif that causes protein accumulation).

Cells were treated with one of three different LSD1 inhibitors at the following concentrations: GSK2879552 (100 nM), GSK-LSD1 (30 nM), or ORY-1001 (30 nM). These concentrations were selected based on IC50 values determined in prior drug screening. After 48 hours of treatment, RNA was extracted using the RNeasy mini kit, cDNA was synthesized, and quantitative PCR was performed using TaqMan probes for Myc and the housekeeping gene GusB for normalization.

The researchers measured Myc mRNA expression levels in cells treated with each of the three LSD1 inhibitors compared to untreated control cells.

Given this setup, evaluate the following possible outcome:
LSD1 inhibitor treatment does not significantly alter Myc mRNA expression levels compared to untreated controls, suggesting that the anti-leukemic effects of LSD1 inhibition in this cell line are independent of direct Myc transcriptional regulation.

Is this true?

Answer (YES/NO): NO